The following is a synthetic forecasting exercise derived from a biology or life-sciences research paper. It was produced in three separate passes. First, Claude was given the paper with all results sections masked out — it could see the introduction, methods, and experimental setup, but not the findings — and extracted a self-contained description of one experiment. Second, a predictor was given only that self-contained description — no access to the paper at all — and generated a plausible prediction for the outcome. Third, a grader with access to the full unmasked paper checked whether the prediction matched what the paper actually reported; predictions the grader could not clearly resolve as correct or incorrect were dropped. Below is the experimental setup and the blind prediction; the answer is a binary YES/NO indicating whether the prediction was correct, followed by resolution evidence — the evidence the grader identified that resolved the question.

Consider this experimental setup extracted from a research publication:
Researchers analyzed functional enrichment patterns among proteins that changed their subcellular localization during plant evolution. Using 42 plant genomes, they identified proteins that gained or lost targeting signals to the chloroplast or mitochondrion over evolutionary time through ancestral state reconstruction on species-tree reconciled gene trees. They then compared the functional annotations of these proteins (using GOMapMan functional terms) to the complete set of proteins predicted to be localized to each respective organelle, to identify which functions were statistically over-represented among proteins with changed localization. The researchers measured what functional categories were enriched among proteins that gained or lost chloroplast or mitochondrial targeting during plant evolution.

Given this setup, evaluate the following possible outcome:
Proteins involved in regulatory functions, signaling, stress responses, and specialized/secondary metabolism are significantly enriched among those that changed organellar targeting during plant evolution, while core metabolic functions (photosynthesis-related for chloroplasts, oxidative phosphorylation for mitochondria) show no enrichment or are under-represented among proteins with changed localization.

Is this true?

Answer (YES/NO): NO